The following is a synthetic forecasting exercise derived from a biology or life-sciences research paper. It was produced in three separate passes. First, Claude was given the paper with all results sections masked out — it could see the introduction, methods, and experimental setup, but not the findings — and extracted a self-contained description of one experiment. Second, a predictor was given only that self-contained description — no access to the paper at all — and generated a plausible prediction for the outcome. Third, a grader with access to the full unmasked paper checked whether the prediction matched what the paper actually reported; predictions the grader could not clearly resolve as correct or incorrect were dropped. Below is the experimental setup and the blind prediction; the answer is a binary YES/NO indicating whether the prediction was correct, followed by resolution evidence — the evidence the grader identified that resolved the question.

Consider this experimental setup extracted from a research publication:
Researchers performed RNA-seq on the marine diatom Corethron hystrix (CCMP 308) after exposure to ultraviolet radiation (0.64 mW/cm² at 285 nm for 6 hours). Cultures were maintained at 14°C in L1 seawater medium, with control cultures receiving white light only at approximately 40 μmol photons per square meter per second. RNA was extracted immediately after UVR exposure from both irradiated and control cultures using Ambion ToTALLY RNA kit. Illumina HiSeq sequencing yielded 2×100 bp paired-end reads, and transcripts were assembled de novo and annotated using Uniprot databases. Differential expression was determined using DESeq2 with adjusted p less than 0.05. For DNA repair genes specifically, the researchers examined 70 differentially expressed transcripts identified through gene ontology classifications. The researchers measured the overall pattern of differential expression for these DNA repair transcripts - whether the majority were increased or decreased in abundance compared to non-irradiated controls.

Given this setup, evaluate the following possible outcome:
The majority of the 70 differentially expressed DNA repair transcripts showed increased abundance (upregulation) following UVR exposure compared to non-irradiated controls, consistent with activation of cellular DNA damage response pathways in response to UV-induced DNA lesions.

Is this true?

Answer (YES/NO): NO